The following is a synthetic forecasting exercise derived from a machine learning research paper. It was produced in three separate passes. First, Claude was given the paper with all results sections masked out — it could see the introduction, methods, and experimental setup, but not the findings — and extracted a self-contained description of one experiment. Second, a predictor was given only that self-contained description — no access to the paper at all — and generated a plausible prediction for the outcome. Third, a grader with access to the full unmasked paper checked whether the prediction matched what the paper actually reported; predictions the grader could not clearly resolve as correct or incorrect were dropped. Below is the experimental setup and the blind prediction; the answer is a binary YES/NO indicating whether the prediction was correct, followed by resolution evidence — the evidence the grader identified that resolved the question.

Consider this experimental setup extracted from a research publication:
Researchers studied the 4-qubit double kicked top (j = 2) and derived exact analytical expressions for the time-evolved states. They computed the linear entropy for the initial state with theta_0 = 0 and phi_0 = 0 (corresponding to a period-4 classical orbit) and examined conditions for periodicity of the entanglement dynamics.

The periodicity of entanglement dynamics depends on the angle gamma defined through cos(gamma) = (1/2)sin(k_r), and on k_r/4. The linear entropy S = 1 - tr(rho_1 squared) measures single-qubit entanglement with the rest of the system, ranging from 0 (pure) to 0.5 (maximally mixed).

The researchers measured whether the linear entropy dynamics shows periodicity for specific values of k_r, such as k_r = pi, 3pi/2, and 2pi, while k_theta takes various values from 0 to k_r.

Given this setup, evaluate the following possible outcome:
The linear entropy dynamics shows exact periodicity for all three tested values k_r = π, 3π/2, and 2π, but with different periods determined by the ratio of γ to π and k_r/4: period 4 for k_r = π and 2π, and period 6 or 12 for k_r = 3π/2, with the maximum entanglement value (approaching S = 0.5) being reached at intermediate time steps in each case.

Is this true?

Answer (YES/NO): NO